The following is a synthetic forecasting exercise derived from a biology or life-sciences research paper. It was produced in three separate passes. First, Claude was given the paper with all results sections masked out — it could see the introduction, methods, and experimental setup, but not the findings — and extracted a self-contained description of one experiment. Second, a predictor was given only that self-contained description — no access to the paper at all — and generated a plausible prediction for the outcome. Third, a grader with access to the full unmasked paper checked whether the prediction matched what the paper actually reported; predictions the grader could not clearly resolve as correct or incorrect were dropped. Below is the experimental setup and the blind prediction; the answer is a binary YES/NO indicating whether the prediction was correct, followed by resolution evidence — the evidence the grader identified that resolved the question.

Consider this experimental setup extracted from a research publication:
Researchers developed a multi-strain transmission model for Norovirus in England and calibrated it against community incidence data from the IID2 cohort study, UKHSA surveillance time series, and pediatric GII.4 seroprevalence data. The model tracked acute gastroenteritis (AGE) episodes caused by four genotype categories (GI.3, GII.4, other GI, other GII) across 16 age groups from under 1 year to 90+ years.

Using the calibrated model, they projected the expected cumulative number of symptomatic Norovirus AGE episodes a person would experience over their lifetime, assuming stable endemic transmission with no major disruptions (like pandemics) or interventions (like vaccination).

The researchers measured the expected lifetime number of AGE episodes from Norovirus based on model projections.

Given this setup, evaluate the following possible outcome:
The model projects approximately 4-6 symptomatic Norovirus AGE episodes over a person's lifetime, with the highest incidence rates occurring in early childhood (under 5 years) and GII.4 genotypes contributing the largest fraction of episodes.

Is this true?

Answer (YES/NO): NO